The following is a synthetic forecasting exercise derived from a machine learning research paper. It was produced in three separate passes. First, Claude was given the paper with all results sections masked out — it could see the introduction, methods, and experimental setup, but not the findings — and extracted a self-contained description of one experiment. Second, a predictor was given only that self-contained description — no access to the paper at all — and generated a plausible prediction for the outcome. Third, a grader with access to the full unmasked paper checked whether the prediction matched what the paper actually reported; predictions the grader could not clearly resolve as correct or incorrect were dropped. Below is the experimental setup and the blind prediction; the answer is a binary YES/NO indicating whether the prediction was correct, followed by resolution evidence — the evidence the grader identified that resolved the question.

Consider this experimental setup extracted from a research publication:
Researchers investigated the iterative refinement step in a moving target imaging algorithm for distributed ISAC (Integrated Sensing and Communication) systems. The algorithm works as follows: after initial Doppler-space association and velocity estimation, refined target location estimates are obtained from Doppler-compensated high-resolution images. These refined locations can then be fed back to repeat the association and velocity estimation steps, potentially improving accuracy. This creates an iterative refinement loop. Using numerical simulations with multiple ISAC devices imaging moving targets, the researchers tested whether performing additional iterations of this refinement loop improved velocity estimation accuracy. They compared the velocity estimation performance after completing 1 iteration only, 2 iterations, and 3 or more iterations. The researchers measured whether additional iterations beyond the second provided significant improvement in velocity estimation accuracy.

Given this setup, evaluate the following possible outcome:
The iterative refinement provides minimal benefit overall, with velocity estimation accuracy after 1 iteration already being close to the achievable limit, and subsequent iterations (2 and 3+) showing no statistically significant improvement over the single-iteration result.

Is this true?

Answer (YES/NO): NO